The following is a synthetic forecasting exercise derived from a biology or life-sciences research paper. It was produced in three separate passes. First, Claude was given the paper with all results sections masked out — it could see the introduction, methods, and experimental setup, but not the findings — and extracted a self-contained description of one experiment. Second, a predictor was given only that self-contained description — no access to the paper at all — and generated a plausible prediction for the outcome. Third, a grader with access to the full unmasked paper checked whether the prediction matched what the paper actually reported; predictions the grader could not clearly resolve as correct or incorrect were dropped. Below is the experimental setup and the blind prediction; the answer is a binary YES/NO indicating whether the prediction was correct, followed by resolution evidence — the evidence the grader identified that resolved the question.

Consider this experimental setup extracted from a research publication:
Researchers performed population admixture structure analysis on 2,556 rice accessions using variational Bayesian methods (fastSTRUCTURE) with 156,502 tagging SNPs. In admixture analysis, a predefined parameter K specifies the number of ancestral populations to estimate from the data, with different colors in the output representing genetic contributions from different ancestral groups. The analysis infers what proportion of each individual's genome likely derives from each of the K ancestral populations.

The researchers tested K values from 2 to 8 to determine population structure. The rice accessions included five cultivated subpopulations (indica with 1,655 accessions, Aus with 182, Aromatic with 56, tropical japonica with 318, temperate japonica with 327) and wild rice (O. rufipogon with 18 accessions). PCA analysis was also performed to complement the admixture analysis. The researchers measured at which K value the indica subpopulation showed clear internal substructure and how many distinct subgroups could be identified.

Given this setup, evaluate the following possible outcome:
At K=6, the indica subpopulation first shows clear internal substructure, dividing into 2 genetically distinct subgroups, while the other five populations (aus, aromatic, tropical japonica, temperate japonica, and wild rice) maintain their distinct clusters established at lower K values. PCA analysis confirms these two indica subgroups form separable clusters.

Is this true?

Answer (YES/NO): NO